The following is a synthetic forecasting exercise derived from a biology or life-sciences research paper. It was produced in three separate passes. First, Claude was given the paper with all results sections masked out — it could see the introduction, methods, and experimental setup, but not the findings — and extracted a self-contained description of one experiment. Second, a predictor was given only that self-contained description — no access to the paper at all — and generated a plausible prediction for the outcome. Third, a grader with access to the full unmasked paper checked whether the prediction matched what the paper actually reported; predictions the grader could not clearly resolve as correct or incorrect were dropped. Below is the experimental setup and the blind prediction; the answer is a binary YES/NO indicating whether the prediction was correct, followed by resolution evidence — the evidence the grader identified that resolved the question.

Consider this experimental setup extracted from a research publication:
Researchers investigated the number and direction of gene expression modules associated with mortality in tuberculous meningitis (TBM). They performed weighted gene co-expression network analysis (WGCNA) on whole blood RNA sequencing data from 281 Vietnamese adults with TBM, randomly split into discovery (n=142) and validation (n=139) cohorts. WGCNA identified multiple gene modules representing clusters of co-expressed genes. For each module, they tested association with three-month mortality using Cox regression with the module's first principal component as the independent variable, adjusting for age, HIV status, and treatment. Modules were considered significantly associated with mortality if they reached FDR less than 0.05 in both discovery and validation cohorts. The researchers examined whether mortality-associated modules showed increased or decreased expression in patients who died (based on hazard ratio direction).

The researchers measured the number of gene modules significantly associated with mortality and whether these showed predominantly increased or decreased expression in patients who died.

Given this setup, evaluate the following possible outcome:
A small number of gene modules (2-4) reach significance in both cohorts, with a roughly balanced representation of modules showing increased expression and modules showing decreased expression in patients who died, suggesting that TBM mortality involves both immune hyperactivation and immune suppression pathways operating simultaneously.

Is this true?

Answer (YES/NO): NO